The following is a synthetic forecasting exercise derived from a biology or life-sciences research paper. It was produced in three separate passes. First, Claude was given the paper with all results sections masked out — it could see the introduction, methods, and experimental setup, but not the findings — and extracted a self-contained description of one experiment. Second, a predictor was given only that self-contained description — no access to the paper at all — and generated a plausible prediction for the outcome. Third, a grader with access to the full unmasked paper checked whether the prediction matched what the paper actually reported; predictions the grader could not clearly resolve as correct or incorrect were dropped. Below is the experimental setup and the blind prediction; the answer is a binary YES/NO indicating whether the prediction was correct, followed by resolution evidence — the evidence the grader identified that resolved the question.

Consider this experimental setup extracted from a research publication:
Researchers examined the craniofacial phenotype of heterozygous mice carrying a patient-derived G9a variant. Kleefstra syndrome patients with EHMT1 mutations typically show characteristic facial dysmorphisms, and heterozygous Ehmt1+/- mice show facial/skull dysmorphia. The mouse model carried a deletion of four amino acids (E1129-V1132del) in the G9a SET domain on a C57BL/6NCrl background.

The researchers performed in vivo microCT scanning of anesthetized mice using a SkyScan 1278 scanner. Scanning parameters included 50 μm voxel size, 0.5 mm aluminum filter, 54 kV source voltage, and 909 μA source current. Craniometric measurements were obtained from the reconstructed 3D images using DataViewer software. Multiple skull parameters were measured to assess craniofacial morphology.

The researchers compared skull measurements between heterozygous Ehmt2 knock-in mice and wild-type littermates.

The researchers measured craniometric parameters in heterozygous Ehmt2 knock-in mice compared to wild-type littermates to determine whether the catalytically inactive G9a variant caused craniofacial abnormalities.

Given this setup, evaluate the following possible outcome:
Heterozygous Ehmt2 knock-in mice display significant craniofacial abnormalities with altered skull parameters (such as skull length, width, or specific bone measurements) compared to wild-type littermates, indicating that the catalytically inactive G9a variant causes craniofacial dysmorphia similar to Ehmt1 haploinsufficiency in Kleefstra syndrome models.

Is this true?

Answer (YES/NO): YES